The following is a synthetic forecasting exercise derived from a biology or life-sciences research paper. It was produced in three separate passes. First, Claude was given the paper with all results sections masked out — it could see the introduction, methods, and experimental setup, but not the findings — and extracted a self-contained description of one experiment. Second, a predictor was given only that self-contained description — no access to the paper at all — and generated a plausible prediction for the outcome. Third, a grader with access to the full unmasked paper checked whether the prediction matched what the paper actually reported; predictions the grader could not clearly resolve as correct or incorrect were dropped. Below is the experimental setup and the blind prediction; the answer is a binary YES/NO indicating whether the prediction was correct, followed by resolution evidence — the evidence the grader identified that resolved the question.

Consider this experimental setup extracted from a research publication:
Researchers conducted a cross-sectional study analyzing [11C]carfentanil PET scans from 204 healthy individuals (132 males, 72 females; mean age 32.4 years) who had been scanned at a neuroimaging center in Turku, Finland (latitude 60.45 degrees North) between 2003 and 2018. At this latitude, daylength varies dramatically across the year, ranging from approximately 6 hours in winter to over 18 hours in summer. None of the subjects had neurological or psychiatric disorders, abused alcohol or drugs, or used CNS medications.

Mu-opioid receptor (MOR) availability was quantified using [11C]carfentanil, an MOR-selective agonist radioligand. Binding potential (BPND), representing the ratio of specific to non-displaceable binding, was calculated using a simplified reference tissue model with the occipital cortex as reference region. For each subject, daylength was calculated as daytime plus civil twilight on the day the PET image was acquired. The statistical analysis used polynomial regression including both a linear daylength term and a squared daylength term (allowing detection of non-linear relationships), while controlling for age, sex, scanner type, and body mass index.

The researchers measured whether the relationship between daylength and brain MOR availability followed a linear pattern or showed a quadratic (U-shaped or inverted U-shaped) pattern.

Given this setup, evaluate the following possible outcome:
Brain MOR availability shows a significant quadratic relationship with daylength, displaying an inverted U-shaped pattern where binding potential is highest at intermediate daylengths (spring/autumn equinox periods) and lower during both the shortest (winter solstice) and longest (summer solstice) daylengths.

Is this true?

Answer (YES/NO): NO